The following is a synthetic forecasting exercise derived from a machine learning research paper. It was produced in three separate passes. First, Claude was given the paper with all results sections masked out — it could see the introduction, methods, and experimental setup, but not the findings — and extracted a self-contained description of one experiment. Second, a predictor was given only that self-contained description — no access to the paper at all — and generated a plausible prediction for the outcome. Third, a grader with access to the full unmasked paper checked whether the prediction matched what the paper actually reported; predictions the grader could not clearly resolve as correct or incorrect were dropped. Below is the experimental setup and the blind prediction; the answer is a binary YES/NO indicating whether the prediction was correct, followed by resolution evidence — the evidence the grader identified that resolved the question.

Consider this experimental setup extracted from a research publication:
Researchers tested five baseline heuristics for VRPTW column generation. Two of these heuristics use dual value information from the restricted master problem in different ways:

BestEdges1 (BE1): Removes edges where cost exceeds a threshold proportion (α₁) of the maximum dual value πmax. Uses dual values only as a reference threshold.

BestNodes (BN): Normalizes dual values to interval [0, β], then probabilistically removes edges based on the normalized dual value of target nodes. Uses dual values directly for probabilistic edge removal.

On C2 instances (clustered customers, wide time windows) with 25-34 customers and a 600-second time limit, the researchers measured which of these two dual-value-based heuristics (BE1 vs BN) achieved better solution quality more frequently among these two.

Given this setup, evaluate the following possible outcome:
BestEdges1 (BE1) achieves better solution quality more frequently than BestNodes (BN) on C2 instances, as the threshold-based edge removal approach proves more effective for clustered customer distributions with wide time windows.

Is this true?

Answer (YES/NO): YES